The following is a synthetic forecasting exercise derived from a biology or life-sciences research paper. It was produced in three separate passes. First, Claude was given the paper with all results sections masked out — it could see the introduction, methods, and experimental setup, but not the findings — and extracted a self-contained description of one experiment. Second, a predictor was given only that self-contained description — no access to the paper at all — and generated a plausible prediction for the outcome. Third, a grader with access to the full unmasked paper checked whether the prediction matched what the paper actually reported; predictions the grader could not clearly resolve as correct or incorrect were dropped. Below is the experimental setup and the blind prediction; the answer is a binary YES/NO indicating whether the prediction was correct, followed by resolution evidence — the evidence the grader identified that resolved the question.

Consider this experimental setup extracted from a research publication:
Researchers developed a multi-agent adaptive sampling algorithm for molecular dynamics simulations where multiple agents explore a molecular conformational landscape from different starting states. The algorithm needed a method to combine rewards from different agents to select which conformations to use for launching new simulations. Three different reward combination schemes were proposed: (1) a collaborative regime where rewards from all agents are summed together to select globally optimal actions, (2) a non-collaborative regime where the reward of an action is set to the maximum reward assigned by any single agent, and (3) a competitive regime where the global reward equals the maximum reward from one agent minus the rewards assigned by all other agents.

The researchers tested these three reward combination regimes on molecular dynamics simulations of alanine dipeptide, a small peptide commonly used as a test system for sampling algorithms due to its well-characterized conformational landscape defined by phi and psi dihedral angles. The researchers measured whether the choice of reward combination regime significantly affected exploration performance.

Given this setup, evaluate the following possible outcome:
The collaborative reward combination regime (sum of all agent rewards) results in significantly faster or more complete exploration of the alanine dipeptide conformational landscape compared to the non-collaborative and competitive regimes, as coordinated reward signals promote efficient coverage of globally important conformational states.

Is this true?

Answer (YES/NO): NO